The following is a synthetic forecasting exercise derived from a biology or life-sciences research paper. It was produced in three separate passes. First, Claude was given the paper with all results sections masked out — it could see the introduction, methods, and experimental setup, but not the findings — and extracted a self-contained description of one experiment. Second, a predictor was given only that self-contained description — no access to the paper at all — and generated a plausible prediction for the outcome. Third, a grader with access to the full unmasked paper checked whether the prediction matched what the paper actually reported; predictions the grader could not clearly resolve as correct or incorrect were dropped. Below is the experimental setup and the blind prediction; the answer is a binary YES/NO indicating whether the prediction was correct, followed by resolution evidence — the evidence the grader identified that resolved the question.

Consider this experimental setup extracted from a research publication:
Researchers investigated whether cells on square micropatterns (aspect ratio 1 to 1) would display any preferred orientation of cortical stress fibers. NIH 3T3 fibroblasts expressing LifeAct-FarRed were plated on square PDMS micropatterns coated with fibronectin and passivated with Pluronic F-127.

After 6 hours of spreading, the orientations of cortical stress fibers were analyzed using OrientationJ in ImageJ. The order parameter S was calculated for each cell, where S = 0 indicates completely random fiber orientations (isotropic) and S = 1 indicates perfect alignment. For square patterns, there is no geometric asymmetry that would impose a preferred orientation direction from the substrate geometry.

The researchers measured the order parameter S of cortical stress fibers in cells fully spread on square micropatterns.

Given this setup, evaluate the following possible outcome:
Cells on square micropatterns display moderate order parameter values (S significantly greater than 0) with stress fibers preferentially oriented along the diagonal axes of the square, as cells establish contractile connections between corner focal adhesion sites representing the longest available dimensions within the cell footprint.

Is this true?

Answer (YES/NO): NO